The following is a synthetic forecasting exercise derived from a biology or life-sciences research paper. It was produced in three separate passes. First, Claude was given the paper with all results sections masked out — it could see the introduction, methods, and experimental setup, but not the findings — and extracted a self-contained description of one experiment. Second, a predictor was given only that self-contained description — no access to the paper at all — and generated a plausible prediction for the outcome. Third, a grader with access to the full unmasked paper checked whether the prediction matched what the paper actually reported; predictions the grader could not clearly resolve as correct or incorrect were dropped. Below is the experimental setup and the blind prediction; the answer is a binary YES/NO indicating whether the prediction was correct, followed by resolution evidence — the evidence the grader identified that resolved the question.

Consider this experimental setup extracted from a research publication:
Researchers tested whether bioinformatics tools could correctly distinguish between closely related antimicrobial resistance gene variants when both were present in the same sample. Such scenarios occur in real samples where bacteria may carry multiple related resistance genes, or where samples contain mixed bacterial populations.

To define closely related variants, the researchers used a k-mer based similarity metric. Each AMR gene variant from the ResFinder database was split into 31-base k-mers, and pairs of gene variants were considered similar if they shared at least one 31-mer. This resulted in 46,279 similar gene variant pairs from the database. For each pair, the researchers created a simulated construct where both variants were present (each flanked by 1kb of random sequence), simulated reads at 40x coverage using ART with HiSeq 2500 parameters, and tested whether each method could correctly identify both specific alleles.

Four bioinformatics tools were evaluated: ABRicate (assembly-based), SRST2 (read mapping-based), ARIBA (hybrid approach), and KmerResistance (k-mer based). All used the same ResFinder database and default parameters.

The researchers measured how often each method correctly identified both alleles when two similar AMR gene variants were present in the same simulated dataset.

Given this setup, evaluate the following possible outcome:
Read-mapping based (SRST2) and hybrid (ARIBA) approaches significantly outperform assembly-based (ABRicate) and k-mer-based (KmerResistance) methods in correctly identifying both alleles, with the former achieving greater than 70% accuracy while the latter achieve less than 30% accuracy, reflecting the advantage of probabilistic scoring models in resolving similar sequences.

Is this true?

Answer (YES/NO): NO